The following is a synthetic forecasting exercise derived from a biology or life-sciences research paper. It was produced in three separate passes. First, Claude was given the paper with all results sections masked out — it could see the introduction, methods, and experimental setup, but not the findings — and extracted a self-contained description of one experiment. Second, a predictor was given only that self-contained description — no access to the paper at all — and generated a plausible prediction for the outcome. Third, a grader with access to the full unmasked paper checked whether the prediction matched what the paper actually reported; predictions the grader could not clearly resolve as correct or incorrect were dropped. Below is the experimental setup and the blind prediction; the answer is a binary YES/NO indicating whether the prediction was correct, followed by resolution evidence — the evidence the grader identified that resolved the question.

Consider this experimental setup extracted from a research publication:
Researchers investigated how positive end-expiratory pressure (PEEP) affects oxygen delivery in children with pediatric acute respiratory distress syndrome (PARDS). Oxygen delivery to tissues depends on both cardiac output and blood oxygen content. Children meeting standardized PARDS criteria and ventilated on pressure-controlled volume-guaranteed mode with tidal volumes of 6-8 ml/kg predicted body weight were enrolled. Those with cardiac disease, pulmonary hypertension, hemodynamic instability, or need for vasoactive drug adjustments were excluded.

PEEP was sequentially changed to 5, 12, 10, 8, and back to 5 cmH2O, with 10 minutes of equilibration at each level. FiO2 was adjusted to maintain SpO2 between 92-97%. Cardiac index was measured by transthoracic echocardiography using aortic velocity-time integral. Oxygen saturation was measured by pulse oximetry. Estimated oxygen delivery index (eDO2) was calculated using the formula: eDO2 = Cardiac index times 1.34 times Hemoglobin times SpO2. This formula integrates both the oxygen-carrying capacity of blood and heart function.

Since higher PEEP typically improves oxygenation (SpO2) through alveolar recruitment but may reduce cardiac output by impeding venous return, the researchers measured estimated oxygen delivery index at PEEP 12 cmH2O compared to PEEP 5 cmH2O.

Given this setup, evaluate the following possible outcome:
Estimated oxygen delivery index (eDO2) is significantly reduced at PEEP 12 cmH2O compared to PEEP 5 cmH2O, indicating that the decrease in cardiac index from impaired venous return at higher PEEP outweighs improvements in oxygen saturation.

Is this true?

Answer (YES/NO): YES